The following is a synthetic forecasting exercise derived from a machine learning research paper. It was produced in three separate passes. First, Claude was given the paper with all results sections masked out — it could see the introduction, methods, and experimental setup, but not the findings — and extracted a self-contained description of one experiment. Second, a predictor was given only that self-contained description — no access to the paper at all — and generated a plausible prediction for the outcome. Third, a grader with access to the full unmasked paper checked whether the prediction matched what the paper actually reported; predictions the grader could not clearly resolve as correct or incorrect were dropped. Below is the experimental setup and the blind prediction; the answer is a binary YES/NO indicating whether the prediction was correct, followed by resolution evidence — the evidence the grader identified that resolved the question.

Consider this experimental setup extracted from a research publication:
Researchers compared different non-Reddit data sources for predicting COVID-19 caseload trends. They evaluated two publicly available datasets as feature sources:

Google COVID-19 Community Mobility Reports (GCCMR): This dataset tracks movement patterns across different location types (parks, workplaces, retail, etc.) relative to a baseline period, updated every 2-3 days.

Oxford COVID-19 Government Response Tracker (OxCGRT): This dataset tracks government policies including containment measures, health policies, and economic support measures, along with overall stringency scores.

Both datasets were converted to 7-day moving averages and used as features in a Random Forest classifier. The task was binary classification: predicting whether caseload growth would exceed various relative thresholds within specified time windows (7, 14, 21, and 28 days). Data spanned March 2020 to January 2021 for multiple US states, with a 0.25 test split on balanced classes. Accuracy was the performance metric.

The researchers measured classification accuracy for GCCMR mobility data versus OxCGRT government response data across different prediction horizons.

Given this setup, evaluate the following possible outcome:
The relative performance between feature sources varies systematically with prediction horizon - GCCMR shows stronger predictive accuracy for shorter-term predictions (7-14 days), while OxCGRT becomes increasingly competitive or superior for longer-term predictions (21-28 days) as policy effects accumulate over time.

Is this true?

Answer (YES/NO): NO